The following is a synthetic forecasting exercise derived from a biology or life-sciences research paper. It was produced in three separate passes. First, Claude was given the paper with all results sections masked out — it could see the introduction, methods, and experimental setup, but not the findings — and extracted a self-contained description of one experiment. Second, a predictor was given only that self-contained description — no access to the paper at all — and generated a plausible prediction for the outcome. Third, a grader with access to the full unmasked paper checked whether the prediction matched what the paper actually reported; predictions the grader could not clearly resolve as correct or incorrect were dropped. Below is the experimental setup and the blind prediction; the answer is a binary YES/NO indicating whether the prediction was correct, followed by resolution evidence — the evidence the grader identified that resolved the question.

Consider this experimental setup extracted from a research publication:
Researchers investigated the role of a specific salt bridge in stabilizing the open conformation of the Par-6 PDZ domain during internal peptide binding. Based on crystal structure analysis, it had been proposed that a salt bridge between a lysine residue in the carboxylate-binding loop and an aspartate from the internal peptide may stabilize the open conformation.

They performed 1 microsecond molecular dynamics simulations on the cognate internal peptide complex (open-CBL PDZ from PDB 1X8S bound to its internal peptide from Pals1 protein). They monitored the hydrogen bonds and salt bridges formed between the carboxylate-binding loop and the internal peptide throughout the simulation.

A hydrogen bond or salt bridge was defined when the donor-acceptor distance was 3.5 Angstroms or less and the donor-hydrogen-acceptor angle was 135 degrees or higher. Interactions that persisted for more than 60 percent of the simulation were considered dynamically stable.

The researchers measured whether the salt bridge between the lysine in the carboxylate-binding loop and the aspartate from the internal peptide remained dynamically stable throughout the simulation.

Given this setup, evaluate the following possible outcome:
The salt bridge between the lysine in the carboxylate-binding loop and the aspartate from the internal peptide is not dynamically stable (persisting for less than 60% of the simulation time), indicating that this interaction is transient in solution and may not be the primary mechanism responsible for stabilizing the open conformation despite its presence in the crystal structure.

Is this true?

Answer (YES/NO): NO